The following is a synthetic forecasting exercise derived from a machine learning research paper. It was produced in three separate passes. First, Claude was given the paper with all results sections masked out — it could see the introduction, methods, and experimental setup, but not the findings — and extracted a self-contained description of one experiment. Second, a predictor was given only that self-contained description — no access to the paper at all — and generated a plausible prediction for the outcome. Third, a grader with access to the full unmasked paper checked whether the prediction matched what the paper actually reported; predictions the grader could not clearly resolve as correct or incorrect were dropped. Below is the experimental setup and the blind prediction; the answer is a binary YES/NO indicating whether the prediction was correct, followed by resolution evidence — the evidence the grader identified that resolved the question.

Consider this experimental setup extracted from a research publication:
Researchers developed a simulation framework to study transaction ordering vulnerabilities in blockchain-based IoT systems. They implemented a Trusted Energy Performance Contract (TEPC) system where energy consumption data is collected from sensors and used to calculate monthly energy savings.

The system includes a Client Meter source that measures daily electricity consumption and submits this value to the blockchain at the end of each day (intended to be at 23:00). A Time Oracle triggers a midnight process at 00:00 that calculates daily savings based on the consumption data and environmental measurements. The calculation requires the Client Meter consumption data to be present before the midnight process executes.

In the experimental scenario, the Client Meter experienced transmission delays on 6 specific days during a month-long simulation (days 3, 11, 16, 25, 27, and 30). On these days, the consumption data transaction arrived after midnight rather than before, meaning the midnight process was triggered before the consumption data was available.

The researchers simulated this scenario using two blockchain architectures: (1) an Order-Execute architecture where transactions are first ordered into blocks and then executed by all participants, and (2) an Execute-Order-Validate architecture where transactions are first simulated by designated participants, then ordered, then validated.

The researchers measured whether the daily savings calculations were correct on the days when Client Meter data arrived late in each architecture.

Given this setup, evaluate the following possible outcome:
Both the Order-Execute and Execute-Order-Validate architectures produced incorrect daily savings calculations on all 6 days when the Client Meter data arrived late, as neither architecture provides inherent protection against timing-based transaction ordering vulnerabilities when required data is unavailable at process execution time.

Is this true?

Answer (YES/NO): YES